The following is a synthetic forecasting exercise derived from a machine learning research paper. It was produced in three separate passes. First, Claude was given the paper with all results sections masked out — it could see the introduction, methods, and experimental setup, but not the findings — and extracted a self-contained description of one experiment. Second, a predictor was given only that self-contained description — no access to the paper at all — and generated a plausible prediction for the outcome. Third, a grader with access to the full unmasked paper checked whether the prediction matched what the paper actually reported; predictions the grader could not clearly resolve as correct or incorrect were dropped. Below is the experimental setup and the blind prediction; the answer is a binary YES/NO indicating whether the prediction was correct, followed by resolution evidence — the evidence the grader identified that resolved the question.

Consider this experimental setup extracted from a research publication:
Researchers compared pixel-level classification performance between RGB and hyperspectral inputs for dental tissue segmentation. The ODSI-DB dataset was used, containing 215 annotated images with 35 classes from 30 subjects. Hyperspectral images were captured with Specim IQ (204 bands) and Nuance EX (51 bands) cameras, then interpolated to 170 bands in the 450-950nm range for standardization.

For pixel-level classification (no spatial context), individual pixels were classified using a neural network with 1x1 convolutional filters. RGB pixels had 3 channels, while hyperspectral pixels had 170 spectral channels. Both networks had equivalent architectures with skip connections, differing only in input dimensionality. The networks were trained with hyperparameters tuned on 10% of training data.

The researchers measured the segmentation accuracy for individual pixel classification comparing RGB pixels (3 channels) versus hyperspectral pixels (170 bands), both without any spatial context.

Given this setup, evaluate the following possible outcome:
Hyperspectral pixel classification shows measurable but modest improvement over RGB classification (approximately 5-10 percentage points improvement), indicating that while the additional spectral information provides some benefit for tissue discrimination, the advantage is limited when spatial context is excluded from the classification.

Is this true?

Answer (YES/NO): NO